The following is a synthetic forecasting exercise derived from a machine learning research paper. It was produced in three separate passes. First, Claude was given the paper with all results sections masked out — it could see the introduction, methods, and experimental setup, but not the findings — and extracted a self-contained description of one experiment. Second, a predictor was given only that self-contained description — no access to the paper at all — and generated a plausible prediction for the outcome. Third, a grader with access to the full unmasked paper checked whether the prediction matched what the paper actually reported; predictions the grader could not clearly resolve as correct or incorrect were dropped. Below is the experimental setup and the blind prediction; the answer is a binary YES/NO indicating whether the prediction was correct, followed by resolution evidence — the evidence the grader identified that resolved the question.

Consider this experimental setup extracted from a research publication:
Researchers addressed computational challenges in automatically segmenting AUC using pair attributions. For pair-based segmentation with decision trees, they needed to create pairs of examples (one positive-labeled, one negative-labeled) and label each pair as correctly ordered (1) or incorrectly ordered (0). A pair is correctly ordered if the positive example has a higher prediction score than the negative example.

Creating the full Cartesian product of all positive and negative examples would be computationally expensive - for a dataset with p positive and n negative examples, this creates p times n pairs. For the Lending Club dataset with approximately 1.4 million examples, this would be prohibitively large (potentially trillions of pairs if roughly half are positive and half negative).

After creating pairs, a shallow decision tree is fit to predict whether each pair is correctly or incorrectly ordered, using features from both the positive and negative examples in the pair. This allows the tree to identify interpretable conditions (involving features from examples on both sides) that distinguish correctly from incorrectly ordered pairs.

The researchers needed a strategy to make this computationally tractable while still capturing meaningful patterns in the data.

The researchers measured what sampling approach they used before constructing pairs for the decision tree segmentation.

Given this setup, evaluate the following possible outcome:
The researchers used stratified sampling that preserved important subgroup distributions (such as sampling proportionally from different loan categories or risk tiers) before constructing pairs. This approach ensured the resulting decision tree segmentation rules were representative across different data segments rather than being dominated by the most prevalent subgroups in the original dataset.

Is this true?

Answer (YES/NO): NO